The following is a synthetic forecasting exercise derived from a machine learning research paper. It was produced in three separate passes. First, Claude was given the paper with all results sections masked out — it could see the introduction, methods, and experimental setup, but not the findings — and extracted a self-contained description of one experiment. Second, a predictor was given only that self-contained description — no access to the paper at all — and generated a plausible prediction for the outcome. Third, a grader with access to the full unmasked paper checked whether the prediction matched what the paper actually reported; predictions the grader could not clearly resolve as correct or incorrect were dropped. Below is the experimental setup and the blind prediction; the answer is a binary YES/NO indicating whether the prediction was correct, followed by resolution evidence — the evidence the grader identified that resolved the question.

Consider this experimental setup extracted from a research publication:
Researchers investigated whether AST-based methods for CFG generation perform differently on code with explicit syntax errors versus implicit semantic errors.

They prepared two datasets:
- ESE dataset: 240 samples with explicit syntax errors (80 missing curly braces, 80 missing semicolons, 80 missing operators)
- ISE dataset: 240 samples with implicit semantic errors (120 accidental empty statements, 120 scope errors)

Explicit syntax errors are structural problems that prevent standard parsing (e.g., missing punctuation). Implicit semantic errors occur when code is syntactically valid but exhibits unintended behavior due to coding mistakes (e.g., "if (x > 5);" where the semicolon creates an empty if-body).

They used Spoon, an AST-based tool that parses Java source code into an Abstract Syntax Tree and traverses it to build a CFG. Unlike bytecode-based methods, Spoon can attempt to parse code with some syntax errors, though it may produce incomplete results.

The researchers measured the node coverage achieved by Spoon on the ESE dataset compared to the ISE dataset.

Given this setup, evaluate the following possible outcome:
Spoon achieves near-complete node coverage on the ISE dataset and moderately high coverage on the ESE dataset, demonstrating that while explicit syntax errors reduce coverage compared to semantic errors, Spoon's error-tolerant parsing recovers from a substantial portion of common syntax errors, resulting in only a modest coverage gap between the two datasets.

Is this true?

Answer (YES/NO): NO